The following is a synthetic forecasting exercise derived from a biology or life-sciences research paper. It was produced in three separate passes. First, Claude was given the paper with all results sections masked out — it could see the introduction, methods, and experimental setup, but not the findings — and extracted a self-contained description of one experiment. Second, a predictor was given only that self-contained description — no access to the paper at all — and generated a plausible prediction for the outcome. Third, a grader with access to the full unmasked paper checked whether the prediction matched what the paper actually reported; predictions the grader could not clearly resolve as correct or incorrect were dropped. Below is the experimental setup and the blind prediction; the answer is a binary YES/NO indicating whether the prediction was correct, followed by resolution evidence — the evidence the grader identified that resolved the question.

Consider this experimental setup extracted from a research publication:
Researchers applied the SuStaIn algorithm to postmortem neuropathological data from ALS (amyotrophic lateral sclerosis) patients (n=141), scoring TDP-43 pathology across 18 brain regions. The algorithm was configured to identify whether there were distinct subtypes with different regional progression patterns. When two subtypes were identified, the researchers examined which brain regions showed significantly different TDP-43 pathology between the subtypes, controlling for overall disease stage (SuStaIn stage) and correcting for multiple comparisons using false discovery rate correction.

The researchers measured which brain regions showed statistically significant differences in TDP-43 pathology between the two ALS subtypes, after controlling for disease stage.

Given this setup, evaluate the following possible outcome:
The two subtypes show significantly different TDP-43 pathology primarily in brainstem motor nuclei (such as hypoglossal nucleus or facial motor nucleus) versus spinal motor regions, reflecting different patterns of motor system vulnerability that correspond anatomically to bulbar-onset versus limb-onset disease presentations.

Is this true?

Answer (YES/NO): NO